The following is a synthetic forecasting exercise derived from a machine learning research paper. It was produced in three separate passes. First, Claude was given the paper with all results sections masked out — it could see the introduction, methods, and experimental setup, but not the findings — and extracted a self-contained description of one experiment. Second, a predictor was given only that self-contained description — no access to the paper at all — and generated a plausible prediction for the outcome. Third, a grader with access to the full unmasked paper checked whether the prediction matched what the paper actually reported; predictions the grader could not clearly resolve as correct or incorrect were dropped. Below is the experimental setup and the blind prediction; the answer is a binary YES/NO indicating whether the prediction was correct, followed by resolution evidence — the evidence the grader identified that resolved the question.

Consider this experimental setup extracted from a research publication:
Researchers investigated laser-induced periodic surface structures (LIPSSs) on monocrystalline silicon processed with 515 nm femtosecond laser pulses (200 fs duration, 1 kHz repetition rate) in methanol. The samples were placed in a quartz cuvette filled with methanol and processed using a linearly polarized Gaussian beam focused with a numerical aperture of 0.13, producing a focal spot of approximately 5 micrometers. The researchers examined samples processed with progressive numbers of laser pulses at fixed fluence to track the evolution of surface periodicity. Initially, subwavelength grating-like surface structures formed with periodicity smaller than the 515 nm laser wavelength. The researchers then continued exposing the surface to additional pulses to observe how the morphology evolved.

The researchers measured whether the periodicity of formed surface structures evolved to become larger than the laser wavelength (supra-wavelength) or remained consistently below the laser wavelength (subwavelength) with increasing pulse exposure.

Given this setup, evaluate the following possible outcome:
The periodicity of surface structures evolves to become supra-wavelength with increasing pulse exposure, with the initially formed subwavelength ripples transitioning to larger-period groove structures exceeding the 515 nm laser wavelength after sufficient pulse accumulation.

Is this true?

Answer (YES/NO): YES